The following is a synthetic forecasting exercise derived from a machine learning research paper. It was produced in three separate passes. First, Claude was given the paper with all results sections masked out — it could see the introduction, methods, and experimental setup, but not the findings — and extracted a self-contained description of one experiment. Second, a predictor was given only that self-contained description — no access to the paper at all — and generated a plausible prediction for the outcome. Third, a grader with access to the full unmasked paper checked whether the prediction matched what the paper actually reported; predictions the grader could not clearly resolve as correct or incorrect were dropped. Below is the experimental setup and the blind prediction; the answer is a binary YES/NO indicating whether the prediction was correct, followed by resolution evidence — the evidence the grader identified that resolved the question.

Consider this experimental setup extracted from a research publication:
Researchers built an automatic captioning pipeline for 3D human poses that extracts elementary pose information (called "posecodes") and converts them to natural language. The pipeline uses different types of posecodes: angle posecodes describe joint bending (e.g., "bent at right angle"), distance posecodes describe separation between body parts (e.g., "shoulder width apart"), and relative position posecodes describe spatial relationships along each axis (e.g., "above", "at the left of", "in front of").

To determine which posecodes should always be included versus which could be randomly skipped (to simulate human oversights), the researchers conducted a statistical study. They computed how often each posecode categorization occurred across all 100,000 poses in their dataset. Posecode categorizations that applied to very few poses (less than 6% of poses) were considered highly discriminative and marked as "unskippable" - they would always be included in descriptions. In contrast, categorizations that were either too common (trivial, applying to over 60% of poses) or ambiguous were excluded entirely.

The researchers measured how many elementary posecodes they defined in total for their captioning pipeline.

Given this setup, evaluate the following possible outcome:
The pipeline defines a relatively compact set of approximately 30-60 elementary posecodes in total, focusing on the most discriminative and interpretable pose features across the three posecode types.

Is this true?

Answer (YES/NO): NO